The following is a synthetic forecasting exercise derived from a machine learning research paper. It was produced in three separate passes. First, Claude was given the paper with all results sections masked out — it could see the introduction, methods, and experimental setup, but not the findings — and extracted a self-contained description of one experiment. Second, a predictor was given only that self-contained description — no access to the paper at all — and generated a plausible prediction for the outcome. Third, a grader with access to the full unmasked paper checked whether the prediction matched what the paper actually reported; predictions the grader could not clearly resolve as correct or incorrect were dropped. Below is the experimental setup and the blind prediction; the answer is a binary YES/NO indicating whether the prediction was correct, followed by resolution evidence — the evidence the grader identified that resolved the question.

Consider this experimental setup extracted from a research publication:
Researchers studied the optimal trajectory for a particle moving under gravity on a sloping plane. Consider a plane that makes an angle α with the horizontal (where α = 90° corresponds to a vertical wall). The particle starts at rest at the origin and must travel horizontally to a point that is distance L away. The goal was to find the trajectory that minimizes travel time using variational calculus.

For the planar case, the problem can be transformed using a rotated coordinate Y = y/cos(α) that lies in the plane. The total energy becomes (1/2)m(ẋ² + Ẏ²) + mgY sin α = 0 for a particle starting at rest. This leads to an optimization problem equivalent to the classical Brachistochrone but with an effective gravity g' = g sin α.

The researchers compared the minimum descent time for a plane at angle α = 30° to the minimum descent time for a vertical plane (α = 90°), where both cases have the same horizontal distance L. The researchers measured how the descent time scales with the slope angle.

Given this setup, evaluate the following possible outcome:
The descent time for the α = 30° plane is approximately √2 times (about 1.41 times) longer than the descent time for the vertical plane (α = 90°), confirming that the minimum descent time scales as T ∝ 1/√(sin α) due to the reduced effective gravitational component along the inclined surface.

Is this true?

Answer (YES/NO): YES